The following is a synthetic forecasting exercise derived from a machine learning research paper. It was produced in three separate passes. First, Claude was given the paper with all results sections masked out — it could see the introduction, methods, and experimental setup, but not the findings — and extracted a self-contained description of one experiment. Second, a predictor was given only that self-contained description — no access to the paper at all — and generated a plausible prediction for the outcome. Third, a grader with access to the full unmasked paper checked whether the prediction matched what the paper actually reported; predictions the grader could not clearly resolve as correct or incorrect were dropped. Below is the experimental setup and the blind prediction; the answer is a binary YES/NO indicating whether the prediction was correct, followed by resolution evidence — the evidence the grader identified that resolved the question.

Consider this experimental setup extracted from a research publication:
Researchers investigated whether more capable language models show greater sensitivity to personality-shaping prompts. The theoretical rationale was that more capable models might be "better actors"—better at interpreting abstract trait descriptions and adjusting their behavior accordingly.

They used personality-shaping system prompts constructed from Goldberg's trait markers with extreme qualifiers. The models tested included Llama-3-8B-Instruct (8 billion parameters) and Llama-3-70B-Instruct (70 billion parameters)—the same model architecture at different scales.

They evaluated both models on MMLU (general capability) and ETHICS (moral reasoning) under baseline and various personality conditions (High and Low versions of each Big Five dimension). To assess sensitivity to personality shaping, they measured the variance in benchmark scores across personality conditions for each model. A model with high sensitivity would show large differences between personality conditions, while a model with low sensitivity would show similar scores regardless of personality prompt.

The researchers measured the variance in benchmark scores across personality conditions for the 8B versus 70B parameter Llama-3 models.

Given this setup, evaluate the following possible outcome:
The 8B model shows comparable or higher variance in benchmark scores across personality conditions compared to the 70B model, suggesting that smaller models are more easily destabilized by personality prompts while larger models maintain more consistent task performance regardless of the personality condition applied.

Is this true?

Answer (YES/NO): YES